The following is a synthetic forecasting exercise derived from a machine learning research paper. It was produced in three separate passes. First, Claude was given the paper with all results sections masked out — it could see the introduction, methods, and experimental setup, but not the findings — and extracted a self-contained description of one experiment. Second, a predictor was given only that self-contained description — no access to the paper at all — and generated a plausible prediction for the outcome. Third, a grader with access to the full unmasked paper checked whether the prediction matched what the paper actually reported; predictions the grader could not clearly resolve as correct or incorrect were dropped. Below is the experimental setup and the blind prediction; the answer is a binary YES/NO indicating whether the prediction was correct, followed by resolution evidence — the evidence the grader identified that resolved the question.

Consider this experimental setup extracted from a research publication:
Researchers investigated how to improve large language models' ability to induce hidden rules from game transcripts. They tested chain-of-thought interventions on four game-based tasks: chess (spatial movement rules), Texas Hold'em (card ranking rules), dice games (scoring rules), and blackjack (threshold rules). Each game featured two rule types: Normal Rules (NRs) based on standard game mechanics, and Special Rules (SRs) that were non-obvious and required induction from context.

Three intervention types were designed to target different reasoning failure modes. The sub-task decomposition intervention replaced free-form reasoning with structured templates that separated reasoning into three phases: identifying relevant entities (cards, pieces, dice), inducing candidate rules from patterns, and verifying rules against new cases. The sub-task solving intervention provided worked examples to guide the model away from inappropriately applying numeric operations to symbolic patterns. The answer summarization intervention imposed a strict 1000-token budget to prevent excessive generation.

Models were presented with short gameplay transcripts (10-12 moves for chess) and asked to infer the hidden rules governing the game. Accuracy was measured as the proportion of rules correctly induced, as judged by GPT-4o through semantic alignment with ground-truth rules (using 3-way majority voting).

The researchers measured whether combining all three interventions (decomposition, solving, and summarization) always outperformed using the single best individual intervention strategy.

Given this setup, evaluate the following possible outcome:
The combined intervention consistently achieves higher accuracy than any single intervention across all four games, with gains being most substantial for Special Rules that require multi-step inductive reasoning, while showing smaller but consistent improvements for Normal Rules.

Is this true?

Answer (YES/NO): NO